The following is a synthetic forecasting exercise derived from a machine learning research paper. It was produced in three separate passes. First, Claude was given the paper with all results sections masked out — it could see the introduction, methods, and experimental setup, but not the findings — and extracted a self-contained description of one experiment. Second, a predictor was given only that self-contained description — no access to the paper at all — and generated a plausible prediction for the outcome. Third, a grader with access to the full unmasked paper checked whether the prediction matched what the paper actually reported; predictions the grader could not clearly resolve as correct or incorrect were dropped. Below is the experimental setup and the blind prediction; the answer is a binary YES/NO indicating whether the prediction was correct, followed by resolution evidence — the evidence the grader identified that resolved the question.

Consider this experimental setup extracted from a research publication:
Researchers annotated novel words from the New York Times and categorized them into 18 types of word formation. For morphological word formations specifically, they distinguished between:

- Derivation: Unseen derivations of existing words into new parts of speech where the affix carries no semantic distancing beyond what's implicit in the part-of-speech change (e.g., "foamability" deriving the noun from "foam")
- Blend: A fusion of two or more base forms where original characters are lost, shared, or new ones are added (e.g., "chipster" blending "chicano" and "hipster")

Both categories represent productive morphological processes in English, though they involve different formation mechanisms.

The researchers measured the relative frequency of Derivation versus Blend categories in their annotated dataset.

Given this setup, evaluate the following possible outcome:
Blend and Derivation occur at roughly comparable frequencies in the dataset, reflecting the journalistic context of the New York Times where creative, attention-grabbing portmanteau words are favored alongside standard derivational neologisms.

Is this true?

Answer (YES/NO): NO